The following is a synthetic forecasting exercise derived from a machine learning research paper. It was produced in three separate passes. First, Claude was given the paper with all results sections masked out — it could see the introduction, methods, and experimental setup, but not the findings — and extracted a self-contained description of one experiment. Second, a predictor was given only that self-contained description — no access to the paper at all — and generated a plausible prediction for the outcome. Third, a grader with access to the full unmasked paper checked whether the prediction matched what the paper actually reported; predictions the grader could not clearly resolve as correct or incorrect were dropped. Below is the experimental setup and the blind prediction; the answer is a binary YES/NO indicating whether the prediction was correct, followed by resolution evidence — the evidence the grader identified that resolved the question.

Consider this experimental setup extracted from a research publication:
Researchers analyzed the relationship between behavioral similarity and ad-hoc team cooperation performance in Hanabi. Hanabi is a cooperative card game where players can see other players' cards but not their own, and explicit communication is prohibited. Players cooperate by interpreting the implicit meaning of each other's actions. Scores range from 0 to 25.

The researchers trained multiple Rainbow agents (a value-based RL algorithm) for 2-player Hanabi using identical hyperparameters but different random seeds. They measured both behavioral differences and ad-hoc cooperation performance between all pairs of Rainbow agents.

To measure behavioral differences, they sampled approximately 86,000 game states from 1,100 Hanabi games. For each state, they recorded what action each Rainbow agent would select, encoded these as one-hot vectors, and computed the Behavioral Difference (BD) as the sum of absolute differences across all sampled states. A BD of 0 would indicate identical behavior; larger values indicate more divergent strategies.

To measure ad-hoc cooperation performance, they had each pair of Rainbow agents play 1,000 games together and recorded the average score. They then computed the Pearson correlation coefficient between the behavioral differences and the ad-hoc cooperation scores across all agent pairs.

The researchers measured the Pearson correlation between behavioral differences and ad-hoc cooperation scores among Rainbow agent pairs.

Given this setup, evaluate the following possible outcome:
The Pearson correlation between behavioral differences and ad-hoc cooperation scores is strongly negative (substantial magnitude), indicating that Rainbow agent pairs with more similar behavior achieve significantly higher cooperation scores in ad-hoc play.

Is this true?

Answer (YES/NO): YES